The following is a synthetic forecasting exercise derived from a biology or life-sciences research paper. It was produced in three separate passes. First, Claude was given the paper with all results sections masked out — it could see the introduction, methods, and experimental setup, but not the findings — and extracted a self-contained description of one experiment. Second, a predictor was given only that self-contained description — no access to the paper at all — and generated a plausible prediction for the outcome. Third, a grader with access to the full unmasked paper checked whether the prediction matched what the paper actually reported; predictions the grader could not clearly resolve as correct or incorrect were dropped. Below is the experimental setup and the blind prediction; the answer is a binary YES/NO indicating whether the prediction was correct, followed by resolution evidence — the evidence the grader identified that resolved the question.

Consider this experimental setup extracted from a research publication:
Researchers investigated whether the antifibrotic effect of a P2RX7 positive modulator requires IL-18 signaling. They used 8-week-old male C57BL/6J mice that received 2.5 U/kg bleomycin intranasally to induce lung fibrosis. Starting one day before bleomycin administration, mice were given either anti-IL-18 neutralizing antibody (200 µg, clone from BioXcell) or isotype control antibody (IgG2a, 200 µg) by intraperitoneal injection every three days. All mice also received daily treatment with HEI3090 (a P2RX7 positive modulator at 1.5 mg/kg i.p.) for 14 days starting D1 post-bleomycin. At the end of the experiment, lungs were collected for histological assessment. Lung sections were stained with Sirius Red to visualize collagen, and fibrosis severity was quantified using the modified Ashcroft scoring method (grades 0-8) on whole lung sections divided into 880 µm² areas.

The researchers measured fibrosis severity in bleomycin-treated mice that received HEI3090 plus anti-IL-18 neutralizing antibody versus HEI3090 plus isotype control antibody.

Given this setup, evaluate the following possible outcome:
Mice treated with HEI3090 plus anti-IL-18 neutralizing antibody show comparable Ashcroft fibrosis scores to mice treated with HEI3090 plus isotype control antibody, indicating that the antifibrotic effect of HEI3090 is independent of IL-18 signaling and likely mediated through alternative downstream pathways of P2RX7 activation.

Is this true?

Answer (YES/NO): NO